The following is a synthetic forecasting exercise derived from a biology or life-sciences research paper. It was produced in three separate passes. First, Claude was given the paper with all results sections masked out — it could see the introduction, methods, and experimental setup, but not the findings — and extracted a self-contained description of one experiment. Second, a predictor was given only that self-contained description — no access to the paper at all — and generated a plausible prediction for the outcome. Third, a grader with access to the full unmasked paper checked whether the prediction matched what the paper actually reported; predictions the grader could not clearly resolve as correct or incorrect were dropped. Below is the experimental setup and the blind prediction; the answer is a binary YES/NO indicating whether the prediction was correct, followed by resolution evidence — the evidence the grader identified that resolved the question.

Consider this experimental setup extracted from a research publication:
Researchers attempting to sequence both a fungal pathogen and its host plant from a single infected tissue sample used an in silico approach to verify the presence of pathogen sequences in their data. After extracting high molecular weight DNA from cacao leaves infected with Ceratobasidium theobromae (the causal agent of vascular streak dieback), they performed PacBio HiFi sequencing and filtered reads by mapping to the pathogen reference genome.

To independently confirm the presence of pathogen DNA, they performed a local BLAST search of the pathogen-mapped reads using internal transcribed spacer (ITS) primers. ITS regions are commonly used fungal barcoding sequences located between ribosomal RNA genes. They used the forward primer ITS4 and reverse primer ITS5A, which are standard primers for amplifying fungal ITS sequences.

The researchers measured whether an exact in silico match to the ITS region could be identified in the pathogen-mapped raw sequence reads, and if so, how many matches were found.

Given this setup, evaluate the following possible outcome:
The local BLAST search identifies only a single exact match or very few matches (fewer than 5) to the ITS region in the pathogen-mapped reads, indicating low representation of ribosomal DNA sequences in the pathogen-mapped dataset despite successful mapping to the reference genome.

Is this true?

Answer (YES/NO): YES